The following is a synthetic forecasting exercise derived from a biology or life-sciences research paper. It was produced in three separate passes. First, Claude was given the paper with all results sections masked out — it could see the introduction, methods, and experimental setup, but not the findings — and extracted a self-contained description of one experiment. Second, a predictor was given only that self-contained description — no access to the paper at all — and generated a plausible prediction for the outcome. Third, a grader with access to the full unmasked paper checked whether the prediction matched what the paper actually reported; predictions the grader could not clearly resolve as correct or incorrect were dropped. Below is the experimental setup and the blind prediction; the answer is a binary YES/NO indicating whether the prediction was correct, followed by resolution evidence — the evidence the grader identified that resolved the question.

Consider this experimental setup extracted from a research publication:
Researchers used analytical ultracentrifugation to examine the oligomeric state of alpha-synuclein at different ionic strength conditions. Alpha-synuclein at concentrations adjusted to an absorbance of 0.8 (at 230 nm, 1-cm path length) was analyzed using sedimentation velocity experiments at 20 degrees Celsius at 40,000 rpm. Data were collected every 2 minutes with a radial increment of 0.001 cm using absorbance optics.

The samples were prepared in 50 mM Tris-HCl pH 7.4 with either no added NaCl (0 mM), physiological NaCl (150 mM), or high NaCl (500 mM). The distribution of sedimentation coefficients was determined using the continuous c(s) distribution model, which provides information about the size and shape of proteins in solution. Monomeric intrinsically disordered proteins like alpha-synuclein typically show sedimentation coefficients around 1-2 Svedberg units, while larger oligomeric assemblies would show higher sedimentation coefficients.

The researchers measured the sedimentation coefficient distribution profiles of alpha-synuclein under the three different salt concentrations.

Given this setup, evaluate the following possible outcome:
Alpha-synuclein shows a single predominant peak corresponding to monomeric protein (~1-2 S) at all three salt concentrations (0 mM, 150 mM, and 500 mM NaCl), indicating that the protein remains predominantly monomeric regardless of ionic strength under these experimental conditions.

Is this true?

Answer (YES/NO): NO